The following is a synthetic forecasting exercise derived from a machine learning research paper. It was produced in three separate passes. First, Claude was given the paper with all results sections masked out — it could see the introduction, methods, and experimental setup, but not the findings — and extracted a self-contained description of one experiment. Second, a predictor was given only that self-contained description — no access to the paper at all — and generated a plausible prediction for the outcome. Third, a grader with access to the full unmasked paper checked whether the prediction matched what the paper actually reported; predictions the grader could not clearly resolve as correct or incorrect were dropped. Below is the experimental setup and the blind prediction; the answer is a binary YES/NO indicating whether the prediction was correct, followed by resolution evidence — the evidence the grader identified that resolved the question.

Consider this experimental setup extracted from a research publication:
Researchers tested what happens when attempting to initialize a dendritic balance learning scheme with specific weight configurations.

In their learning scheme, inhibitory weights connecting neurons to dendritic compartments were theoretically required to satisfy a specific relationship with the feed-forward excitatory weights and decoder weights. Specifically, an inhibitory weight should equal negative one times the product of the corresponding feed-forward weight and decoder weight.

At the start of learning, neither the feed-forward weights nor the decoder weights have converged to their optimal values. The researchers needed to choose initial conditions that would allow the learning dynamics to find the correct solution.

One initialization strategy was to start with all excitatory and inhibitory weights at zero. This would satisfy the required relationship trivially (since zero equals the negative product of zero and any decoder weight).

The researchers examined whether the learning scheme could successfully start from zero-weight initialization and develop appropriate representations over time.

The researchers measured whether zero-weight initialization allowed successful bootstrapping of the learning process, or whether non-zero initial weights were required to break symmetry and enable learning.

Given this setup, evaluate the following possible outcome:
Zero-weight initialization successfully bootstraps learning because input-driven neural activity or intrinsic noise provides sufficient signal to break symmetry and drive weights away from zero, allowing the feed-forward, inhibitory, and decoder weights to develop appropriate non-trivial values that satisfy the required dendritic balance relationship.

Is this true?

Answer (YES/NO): NO